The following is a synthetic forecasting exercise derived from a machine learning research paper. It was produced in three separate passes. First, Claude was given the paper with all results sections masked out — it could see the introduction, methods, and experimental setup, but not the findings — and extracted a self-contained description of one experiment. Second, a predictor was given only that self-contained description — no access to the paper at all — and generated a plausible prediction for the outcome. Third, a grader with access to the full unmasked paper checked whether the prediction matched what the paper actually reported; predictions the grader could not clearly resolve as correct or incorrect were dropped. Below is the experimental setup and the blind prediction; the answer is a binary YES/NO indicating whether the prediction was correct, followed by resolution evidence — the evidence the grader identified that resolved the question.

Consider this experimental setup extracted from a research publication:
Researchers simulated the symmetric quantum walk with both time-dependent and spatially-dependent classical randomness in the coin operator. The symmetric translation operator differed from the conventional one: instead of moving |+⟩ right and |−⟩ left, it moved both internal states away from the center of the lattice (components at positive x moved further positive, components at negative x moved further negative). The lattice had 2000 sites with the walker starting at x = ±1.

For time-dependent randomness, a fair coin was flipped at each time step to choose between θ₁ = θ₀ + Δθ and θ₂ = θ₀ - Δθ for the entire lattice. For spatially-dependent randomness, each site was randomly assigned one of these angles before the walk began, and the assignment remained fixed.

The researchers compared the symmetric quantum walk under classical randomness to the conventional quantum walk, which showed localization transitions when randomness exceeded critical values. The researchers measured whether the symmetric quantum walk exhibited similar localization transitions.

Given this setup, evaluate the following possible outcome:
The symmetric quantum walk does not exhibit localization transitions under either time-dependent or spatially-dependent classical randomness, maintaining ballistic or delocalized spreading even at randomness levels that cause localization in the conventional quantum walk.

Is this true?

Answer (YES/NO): YES